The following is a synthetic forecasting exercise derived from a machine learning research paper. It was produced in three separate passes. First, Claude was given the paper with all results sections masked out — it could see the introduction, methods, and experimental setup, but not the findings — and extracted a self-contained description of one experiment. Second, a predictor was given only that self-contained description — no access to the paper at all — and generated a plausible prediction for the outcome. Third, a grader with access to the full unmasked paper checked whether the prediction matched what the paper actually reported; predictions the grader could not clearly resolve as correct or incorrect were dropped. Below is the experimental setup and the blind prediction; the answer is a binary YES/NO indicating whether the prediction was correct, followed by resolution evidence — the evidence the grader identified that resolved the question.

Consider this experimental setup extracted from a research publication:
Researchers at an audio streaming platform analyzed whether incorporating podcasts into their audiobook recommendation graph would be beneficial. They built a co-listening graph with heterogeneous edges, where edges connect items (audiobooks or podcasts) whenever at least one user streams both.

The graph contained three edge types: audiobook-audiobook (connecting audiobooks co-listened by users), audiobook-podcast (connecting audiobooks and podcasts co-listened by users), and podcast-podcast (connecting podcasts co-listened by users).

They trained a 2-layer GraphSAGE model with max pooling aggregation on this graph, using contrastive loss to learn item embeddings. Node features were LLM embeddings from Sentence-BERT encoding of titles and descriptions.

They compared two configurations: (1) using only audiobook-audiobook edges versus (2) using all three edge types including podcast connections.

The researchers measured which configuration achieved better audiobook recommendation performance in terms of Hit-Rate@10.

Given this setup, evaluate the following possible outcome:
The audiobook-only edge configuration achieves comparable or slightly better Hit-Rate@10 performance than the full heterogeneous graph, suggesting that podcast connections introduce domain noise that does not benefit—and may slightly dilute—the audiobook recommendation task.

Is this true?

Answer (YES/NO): NO